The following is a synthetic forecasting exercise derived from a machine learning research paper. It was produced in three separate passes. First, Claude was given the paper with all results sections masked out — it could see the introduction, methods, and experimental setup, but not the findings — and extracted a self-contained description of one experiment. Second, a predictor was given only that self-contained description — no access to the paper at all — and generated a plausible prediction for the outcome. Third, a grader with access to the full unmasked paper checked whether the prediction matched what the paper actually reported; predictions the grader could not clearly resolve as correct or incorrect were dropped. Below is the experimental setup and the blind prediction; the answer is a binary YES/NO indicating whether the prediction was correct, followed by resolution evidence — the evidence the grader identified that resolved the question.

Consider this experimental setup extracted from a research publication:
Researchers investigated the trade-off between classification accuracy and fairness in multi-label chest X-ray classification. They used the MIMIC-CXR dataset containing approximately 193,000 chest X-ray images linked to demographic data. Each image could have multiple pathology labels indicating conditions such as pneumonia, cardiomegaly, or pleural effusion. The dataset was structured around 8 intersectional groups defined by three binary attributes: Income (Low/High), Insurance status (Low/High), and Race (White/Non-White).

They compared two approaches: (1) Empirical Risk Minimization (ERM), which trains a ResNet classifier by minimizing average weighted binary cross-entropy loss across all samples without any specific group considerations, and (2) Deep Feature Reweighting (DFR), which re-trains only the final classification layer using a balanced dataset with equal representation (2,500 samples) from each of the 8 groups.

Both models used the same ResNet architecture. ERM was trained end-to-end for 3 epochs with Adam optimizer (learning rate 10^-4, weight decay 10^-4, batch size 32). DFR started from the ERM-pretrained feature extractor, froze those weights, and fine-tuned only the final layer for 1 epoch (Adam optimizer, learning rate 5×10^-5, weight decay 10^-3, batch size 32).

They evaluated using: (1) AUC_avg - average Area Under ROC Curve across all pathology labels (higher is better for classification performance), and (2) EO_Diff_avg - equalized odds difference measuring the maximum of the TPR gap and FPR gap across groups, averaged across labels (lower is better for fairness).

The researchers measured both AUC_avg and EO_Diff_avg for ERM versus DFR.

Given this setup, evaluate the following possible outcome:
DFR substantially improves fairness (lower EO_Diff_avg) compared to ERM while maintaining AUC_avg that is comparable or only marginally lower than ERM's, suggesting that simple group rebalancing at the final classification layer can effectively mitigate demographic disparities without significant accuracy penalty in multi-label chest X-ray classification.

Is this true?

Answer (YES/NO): YES